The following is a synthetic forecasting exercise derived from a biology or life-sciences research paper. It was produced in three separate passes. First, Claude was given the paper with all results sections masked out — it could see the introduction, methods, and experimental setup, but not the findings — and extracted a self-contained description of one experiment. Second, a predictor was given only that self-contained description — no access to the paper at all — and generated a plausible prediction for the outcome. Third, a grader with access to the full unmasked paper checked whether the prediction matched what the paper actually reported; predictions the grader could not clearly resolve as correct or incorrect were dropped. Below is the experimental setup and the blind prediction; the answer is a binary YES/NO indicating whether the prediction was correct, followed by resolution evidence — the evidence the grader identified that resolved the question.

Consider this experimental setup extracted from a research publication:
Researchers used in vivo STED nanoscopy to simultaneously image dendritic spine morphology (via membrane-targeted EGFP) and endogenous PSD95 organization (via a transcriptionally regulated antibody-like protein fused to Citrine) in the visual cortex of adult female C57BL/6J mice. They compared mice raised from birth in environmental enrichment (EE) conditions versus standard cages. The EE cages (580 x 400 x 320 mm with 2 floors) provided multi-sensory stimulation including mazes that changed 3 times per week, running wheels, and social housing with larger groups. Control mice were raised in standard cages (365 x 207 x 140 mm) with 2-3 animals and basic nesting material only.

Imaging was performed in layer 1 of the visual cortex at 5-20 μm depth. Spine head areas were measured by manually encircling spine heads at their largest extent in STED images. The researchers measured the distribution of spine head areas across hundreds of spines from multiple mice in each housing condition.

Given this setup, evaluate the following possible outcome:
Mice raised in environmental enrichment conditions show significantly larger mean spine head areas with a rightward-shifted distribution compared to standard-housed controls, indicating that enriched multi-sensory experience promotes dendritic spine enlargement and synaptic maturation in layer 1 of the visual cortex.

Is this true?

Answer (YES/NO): YES